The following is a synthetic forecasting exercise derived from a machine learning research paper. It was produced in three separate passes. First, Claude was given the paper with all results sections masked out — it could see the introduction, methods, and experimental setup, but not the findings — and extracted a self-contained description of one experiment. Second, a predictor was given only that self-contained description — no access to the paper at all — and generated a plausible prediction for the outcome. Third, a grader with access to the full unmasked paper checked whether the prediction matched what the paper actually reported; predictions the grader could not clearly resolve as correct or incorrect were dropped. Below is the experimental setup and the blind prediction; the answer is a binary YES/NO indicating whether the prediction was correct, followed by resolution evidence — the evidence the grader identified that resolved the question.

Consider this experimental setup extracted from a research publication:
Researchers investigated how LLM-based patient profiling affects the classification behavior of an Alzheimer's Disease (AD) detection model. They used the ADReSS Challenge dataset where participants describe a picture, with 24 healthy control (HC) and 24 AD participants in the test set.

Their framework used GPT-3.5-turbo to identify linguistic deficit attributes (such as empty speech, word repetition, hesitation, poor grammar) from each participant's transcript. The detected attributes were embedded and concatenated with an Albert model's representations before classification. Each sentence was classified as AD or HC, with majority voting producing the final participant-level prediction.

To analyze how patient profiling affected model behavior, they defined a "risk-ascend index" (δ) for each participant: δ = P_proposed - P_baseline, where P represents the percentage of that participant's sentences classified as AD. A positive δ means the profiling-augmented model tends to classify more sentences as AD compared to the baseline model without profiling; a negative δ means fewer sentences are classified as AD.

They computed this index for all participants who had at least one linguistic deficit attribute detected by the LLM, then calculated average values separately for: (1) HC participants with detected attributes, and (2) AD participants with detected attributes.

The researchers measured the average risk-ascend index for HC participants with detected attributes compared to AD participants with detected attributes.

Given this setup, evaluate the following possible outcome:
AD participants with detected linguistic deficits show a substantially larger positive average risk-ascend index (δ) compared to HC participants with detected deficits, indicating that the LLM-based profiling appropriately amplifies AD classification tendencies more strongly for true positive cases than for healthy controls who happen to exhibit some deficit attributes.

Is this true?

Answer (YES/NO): NO